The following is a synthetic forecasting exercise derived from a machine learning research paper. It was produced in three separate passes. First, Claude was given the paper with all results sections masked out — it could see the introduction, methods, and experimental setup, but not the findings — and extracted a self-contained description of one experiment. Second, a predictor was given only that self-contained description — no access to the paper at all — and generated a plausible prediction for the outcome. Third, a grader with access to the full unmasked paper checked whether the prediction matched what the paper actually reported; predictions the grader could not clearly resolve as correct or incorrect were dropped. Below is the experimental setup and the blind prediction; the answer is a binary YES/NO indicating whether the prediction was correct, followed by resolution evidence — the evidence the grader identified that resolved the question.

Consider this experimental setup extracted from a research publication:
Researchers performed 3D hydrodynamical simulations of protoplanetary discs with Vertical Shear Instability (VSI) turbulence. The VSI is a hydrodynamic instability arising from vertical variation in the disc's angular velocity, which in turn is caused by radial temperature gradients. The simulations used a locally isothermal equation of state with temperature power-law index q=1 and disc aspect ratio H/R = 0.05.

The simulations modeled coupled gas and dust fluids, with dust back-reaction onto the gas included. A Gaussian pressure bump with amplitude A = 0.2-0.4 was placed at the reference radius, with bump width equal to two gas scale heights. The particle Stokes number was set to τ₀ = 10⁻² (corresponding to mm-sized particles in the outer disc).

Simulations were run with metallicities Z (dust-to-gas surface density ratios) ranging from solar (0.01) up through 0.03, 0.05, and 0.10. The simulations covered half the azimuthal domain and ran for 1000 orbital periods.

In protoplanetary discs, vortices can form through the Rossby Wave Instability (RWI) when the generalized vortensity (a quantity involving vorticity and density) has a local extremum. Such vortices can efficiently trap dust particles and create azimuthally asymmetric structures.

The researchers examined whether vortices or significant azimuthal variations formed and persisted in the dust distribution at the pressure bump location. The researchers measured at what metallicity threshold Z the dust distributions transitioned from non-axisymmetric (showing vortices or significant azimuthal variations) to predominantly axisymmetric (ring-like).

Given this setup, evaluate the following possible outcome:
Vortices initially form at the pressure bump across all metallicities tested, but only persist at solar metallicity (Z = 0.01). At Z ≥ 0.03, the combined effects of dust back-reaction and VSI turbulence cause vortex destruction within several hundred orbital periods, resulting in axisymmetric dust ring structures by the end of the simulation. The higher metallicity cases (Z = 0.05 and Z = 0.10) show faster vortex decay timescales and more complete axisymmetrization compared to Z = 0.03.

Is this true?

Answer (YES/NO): NO